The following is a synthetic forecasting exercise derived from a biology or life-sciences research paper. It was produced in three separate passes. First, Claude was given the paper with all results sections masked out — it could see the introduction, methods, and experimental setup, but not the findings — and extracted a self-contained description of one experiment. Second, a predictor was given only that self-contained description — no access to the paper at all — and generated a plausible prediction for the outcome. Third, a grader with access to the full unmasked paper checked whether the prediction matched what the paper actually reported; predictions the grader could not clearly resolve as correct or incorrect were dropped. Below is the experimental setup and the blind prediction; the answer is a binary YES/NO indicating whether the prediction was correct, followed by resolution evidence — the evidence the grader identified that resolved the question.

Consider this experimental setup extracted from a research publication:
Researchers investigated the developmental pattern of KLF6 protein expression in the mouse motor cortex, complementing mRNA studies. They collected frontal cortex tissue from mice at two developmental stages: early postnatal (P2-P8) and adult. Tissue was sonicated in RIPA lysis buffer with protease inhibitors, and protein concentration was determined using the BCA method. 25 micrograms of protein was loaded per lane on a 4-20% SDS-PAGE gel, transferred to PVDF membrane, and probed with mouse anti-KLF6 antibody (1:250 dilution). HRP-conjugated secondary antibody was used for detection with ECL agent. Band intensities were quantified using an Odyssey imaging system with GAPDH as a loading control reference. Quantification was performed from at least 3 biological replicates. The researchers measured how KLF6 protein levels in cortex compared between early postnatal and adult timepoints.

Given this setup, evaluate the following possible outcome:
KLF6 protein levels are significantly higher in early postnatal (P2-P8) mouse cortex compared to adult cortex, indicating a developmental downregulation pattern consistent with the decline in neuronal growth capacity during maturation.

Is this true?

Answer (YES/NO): YES